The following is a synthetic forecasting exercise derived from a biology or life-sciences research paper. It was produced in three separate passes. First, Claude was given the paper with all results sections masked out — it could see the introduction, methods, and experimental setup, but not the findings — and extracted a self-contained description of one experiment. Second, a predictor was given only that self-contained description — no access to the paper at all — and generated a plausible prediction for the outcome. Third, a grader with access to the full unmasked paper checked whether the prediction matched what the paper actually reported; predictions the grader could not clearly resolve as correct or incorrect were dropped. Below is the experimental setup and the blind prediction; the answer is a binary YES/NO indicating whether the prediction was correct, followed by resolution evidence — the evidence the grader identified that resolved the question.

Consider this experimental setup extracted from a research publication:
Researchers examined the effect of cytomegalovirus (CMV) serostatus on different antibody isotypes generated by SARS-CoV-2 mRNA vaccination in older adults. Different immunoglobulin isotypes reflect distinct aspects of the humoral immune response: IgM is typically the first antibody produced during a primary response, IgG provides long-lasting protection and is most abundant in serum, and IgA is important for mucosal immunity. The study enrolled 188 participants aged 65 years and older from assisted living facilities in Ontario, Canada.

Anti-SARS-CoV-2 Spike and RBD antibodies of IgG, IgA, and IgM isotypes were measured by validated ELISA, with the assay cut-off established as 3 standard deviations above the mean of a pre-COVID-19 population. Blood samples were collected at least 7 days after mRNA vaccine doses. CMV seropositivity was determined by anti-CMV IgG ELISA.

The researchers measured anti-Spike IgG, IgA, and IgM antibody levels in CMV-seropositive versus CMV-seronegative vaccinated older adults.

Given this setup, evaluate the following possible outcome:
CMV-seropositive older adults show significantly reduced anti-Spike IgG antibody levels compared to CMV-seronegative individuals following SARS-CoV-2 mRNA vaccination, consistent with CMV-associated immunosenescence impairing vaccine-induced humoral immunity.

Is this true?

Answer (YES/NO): NO